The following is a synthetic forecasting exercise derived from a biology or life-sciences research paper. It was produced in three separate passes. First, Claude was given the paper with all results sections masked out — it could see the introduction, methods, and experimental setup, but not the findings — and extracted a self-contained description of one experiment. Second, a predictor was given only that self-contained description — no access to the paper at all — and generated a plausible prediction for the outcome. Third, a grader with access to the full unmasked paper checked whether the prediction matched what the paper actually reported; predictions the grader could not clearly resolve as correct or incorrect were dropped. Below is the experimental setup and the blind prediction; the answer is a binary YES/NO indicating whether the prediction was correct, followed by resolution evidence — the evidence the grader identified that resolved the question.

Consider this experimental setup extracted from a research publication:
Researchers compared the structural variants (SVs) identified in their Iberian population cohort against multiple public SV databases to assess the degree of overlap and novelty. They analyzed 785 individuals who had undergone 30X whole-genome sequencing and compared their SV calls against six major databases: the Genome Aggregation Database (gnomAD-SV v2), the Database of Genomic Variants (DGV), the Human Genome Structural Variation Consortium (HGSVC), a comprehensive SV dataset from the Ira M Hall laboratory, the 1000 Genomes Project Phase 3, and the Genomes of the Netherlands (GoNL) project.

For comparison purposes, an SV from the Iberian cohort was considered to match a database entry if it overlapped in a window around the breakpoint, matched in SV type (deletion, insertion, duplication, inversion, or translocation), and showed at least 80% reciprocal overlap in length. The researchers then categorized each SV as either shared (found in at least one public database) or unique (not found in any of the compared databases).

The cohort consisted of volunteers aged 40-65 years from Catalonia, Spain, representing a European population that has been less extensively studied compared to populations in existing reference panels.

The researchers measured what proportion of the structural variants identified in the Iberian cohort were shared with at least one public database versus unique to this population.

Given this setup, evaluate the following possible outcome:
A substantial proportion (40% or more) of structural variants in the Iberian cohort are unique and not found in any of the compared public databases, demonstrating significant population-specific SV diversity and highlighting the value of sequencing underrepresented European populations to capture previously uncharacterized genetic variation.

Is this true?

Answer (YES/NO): YES